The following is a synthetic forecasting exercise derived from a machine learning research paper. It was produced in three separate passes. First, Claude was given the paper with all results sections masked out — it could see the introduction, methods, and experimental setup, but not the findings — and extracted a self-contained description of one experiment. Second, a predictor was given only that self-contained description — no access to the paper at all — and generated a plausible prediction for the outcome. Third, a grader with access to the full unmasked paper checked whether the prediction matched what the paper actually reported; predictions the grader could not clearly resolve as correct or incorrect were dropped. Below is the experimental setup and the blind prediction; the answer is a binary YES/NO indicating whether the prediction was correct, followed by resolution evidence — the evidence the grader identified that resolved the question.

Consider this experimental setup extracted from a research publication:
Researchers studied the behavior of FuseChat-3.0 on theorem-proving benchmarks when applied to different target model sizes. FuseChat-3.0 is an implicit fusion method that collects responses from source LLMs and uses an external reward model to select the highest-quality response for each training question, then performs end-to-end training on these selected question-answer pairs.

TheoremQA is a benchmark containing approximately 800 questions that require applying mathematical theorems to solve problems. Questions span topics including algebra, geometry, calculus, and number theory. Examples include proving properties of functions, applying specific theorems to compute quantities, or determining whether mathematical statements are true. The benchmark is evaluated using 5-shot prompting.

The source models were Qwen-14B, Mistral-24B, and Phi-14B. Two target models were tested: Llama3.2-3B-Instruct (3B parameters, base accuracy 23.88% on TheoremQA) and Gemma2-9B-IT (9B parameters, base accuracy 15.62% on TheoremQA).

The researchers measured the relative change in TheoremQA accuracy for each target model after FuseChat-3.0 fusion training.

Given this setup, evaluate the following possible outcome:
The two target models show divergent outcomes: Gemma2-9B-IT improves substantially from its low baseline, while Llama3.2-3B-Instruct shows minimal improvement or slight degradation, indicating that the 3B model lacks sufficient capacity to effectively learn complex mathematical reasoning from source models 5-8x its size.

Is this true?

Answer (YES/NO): NO